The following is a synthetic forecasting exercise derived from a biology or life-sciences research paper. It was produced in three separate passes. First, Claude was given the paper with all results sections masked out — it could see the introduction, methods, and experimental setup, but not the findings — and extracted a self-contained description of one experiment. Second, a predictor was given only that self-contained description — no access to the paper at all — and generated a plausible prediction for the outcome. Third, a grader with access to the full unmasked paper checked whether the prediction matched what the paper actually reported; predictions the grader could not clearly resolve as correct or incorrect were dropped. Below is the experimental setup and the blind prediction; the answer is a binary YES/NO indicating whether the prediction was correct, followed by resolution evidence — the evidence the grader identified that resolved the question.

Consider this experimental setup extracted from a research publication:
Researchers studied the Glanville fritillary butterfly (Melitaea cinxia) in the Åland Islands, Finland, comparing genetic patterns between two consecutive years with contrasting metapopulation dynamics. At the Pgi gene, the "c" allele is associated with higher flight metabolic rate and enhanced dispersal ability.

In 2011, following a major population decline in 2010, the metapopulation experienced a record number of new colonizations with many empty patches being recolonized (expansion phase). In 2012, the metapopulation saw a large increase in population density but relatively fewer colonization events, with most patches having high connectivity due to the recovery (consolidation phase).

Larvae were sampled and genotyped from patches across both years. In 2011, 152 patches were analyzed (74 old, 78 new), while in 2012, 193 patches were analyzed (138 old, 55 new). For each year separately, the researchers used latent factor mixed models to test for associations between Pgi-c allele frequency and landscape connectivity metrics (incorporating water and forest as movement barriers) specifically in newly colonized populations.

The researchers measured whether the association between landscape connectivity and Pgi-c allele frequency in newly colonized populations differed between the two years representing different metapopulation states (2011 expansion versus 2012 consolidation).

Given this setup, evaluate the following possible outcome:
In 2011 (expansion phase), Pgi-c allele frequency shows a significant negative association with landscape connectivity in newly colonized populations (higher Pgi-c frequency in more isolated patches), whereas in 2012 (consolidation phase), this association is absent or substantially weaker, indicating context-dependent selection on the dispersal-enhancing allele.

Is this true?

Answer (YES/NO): YES